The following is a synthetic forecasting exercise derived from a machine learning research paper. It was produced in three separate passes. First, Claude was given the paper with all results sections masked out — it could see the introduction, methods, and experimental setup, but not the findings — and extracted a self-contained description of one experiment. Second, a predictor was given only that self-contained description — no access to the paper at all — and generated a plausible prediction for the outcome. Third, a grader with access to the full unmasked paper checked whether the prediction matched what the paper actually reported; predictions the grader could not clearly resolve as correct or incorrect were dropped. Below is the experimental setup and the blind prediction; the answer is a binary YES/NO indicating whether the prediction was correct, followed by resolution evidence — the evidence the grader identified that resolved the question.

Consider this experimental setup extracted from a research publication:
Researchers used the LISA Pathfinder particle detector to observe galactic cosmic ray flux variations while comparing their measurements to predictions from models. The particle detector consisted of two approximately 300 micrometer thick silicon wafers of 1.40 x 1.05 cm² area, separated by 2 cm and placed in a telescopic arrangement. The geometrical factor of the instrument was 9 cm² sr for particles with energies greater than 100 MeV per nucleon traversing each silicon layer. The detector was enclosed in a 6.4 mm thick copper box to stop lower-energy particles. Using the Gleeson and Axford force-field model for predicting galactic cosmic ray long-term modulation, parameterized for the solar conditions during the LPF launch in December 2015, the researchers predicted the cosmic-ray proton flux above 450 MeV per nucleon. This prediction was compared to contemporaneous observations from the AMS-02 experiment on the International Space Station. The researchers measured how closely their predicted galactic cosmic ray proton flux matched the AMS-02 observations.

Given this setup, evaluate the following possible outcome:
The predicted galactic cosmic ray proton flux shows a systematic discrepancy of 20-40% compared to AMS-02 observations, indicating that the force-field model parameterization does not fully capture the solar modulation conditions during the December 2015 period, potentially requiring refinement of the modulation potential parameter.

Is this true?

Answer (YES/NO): NO